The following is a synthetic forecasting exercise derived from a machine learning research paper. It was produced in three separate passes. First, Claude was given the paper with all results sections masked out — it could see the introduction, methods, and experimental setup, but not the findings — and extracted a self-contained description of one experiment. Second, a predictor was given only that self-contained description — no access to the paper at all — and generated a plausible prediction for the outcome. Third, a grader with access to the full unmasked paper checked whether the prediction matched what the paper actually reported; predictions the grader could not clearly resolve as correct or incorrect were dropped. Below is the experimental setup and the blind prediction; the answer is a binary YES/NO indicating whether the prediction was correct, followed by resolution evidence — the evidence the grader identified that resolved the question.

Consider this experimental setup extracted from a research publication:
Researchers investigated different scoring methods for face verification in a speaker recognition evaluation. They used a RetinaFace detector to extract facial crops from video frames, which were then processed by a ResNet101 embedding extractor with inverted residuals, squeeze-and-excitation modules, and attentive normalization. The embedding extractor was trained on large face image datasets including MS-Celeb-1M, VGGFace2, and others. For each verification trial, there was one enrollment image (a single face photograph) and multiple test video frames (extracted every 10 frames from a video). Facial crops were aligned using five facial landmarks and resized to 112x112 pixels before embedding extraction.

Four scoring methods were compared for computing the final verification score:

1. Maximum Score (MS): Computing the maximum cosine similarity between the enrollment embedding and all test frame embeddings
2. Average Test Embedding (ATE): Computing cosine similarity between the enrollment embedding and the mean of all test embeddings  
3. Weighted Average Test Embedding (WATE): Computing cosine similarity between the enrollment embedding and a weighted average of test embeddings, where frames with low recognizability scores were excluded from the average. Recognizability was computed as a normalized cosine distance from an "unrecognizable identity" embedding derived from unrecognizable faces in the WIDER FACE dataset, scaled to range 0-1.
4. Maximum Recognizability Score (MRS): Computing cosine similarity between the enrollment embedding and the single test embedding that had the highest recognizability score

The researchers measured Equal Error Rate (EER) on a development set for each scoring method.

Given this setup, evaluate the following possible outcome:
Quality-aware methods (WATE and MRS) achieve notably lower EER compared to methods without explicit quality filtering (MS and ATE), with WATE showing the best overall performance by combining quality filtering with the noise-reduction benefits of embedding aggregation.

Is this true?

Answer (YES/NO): NO